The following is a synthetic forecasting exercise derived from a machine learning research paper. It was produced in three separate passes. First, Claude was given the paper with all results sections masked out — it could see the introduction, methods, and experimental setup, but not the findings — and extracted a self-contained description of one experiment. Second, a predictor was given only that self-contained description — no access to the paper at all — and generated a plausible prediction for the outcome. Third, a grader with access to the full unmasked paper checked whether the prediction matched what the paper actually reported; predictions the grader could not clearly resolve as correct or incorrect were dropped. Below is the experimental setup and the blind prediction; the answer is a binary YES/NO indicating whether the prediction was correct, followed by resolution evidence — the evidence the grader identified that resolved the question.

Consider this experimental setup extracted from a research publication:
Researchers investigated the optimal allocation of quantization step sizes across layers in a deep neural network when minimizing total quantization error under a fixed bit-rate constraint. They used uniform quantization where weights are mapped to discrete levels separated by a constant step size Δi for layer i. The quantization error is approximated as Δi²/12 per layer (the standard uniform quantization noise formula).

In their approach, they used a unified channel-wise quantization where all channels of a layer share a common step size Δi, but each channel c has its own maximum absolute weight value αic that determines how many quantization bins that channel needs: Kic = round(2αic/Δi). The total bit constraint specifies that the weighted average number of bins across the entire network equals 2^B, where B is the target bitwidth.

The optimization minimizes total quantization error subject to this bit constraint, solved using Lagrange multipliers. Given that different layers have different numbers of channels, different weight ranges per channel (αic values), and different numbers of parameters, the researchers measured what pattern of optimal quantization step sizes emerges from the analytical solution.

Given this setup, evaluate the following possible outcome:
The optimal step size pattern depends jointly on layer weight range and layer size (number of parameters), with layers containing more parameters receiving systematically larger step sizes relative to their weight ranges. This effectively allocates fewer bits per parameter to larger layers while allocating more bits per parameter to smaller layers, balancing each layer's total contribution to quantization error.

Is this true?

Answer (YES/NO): YES